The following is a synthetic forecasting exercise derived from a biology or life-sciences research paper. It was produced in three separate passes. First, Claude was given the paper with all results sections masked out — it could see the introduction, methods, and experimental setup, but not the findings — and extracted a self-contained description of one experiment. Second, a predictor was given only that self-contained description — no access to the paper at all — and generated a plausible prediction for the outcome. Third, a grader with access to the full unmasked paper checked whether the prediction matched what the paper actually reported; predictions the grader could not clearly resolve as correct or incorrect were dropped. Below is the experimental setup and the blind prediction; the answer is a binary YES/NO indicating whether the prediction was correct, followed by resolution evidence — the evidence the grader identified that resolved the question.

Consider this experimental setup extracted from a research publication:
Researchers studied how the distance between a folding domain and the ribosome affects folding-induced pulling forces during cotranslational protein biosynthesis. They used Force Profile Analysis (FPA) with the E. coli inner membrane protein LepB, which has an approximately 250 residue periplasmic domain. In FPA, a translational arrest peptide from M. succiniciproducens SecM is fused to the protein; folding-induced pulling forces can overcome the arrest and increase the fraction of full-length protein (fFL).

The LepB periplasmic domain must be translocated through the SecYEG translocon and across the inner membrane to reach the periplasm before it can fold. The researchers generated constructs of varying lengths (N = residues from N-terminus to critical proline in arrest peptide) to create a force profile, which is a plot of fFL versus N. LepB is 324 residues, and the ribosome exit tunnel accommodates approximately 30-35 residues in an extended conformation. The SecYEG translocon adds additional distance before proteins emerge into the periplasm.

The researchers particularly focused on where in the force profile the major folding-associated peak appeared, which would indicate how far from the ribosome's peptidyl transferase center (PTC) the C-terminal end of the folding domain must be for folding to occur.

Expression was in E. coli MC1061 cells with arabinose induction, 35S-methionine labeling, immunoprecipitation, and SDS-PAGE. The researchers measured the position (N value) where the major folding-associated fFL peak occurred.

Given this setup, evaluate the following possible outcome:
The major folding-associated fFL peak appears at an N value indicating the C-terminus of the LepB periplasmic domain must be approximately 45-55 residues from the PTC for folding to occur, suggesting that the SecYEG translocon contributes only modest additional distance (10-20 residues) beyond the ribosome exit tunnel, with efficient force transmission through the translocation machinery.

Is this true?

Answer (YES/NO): NO